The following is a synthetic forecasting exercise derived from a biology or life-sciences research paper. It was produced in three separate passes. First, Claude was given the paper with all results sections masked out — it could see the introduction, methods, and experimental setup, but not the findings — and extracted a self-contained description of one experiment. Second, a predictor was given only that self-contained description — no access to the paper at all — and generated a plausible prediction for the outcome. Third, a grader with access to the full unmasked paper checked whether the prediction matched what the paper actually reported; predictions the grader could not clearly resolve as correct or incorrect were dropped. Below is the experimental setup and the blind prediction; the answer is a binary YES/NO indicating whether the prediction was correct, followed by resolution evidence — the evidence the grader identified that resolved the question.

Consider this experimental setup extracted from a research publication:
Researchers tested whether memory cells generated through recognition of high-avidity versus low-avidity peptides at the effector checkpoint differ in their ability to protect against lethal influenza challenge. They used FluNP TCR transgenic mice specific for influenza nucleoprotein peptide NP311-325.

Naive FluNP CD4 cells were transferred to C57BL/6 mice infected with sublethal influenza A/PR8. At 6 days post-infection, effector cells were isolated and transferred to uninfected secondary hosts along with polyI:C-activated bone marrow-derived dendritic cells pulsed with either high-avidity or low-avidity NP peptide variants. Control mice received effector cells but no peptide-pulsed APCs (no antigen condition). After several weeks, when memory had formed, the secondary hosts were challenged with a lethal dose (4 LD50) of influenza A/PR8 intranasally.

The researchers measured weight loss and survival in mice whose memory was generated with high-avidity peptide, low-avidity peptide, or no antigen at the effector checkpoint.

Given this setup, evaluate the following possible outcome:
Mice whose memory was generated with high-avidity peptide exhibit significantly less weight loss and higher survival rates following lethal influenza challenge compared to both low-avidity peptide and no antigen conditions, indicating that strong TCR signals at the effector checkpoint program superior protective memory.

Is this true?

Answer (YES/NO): YES